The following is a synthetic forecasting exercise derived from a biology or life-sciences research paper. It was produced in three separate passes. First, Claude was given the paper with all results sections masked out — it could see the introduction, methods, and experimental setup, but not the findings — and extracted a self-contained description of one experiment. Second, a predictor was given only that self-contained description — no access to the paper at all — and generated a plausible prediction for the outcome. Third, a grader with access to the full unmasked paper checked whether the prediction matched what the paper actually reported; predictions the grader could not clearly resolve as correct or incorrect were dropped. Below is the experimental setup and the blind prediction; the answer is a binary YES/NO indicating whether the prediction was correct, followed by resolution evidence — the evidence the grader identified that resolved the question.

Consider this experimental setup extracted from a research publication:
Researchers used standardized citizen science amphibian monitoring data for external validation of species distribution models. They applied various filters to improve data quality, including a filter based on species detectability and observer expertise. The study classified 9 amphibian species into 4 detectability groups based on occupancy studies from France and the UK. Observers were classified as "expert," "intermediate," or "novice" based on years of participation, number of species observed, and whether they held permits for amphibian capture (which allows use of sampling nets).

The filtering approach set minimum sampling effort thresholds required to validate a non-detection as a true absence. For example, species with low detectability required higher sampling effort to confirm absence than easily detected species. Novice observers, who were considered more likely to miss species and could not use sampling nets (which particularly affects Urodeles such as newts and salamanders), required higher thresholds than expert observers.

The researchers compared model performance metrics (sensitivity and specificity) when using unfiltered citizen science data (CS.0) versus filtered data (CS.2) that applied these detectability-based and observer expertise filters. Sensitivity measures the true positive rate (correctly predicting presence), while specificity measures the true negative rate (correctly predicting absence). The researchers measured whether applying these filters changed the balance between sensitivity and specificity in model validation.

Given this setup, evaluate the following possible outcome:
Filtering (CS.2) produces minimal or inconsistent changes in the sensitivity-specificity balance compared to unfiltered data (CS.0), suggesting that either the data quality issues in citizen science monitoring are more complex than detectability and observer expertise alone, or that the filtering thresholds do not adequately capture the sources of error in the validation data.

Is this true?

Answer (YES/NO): NO